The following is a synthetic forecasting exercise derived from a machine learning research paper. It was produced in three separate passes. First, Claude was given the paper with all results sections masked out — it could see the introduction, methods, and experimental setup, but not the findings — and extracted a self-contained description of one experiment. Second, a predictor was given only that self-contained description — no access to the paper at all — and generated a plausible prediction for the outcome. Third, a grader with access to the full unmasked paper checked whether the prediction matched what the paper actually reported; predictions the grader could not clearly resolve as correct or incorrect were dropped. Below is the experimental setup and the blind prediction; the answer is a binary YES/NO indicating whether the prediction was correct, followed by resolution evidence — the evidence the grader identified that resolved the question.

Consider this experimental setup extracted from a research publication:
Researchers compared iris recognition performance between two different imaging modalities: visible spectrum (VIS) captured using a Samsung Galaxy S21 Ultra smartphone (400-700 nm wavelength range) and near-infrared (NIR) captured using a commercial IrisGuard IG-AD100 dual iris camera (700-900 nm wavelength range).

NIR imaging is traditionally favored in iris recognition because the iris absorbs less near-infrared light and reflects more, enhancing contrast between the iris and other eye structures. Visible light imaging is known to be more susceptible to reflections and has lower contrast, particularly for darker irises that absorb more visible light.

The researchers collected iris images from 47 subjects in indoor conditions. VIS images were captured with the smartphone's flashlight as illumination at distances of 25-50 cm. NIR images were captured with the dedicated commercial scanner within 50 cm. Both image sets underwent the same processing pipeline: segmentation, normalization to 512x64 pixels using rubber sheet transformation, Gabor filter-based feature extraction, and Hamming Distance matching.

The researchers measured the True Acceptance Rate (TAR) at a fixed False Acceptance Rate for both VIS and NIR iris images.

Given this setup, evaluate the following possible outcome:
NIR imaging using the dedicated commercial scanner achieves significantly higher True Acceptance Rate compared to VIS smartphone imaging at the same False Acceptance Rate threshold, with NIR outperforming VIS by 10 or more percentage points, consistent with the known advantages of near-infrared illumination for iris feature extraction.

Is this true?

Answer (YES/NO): NO